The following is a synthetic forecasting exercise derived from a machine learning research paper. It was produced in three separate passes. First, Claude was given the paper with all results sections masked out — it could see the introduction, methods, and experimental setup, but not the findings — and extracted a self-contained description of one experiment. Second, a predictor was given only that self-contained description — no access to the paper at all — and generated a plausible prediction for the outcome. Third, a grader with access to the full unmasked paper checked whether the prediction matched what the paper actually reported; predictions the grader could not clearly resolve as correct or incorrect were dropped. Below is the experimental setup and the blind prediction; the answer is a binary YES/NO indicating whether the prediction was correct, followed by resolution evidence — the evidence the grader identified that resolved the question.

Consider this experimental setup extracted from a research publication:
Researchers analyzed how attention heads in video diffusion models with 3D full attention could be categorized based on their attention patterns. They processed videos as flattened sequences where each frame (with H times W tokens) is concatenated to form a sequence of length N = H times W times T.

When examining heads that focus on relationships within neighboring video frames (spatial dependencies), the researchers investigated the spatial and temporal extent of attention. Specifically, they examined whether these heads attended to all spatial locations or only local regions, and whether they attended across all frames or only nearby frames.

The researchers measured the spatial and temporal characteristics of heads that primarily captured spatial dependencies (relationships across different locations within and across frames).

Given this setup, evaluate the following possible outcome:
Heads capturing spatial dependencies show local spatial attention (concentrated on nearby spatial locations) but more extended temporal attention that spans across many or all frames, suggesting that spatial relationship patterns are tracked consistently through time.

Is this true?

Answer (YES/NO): NO